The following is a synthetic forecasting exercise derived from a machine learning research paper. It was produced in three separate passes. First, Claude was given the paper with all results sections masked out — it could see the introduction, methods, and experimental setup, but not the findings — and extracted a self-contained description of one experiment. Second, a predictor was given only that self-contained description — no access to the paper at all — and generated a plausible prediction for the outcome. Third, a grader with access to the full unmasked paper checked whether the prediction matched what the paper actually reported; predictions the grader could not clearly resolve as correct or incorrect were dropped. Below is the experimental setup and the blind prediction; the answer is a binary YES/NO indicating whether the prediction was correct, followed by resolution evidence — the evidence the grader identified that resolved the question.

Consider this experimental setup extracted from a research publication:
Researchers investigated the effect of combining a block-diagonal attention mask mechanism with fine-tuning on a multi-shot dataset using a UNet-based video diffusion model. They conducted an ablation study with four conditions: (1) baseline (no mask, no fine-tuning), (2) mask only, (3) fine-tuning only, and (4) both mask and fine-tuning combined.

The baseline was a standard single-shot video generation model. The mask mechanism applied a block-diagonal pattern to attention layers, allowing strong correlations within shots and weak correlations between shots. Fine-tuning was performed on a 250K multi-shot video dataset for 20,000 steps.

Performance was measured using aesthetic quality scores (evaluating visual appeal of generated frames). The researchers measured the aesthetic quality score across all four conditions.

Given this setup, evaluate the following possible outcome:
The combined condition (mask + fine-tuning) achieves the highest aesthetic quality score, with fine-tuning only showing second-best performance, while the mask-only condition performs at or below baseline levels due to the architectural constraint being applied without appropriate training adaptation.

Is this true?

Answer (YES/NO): NO